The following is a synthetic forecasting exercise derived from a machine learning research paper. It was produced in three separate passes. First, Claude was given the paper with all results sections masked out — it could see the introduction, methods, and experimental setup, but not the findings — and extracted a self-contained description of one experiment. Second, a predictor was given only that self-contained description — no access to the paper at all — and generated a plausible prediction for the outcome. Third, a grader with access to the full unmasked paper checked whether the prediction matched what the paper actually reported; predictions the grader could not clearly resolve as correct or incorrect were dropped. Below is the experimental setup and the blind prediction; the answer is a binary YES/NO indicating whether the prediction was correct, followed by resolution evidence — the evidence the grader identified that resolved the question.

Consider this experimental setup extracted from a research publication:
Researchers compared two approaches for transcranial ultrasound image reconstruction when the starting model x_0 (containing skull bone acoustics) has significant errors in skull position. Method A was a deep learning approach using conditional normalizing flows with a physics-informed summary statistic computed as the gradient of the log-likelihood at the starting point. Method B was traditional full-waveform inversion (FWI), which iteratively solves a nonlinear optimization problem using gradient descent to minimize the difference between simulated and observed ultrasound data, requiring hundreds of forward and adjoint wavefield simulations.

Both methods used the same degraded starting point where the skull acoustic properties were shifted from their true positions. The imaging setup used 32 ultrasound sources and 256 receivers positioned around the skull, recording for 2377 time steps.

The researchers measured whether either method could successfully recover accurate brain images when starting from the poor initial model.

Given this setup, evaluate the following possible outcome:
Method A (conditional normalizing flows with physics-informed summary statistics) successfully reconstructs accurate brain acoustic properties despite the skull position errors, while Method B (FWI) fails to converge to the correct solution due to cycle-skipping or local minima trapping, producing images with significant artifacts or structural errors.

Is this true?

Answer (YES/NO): NO